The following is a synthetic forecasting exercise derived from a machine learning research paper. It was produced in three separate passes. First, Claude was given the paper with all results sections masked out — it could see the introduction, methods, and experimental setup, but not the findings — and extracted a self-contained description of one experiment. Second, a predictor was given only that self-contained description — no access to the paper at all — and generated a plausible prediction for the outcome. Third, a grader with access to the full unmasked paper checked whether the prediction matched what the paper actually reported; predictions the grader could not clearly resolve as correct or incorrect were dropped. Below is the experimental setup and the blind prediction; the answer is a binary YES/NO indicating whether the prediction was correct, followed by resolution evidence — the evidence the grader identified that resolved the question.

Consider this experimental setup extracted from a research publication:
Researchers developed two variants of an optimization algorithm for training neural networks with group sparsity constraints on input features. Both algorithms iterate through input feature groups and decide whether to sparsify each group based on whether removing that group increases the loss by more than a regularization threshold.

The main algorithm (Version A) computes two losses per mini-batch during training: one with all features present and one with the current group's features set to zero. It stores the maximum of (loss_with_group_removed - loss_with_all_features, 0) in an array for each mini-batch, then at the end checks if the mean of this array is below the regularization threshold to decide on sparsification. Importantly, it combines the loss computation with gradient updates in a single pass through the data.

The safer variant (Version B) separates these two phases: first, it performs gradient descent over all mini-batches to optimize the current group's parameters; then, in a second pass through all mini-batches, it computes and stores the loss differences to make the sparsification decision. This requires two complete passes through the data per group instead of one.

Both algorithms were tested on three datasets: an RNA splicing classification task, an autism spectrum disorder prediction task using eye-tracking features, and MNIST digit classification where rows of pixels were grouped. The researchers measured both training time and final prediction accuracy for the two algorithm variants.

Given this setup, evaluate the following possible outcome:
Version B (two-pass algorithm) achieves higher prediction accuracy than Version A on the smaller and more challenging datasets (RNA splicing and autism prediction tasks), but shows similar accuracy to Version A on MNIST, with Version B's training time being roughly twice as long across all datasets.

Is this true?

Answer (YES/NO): NO